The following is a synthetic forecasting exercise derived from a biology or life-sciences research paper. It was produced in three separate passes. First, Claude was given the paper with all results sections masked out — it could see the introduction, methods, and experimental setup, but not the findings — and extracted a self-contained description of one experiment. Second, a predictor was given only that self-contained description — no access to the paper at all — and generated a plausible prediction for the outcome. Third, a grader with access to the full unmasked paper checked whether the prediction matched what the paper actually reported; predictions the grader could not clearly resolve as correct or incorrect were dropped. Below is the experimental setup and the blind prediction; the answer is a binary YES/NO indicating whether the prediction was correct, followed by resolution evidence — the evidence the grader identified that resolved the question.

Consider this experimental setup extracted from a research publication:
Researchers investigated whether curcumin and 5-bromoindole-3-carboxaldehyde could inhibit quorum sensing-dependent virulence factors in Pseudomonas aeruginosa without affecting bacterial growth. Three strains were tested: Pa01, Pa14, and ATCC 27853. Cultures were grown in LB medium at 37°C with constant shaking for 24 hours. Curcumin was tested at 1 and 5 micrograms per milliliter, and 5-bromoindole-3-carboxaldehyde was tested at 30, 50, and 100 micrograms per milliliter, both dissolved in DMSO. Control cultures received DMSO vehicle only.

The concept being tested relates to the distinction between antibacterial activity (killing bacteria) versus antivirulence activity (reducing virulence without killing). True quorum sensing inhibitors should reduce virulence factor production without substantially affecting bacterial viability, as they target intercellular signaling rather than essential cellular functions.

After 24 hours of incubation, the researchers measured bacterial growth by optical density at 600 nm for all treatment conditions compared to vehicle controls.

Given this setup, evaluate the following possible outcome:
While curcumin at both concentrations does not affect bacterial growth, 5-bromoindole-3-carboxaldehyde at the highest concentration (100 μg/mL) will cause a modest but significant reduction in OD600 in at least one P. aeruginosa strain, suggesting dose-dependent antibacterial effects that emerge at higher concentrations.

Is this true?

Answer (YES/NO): NO